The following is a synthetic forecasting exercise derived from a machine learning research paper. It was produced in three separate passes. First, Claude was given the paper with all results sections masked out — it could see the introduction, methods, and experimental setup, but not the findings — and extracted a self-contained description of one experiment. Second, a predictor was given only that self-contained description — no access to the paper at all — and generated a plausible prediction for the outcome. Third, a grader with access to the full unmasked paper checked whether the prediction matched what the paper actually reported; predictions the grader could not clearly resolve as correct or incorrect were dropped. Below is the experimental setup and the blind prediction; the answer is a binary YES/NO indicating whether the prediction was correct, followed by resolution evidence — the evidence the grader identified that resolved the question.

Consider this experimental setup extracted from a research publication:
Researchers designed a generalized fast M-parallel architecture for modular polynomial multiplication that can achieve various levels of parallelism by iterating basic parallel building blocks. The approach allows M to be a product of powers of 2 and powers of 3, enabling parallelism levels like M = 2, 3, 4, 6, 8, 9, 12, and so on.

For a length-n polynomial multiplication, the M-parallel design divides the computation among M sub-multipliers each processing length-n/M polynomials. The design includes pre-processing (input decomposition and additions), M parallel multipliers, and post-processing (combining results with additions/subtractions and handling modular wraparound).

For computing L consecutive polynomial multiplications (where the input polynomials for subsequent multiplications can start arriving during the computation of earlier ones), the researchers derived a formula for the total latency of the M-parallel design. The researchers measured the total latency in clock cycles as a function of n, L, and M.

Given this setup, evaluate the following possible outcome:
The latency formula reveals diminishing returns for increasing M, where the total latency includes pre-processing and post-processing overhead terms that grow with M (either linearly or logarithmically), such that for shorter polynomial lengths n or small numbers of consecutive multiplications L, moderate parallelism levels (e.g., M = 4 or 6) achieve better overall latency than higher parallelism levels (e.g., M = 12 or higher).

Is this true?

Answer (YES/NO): NO